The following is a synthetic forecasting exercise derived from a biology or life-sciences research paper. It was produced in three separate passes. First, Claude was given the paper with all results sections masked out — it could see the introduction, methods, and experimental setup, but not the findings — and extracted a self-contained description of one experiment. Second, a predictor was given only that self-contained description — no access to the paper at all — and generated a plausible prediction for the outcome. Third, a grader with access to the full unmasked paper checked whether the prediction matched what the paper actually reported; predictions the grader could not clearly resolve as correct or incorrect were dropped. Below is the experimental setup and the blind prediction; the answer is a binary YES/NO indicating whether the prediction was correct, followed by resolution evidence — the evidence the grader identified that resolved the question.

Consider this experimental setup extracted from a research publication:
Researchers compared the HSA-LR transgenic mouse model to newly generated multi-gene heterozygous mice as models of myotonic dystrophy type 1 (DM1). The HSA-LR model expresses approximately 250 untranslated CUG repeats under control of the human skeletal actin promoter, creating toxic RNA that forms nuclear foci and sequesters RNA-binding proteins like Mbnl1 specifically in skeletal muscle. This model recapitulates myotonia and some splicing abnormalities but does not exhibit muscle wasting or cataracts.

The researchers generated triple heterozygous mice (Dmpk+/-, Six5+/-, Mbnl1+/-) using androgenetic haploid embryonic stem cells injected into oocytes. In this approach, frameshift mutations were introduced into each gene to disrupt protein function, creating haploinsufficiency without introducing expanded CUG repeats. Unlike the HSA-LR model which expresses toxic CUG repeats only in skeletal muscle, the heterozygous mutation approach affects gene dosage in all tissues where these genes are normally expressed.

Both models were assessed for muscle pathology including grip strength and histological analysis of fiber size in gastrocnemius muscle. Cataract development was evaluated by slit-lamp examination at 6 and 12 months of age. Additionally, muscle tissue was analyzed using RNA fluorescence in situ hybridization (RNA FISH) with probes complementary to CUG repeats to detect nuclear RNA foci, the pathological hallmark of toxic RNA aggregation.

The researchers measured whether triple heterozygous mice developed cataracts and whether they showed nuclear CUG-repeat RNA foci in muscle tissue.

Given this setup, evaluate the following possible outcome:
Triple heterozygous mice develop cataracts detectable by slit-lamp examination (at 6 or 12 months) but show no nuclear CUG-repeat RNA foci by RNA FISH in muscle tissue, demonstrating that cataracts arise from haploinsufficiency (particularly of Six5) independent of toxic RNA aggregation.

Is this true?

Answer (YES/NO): NO